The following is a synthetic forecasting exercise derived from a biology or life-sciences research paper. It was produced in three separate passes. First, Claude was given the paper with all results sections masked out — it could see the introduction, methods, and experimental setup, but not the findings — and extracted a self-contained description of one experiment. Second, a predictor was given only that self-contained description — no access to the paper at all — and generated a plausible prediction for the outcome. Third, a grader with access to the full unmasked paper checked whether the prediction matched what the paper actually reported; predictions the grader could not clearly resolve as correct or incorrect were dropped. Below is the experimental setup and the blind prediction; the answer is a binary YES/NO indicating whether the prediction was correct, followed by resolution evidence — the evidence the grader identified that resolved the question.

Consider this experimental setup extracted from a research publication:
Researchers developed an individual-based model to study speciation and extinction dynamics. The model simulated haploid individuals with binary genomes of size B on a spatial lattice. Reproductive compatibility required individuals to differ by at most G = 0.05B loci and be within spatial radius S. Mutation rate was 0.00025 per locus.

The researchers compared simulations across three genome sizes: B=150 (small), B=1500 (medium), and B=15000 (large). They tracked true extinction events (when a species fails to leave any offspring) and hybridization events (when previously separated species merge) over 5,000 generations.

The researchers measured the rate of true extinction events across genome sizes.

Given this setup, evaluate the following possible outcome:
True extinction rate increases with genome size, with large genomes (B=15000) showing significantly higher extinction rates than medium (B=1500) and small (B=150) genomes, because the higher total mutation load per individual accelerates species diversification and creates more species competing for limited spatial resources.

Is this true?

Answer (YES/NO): NO